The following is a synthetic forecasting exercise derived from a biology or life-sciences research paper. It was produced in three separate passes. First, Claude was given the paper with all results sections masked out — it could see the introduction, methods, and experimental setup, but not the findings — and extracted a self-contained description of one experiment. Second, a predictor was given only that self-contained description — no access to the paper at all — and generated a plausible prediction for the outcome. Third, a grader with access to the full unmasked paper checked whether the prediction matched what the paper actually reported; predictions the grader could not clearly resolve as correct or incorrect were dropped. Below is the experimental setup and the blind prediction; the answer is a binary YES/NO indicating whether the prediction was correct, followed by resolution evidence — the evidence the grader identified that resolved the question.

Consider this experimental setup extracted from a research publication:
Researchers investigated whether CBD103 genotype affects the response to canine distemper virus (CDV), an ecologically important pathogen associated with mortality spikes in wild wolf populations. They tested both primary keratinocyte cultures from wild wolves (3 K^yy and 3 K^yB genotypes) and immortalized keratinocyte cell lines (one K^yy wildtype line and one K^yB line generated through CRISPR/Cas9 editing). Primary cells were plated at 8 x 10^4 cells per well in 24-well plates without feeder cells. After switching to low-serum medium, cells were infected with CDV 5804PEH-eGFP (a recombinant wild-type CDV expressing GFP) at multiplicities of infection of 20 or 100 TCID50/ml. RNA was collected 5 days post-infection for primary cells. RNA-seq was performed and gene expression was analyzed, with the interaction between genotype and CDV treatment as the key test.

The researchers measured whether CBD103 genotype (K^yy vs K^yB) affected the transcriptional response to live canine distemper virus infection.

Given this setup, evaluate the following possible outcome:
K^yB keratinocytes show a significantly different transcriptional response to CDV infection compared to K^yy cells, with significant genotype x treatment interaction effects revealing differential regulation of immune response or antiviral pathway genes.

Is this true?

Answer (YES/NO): NO